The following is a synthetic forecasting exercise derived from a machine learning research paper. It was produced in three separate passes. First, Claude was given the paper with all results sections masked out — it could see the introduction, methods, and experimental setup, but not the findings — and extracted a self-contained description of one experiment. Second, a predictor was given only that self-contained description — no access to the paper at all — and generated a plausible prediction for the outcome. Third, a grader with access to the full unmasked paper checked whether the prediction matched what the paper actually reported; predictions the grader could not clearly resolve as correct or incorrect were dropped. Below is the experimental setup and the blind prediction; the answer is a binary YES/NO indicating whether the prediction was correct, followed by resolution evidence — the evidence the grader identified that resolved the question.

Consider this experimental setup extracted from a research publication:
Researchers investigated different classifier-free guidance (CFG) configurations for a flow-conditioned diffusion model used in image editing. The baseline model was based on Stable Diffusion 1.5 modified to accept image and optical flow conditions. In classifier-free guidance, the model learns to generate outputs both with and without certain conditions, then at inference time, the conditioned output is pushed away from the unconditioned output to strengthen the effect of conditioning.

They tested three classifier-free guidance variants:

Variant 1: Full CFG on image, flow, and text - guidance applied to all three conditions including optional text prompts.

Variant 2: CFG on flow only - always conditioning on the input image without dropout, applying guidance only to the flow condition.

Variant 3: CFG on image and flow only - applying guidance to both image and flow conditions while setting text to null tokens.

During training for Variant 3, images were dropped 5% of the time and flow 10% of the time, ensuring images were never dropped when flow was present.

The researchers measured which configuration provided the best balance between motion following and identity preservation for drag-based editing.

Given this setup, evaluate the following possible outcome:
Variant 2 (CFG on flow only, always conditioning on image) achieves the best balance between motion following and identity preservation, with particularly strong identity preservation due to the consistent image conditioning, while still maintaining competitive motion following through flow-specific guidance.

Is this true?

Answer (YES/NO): NO